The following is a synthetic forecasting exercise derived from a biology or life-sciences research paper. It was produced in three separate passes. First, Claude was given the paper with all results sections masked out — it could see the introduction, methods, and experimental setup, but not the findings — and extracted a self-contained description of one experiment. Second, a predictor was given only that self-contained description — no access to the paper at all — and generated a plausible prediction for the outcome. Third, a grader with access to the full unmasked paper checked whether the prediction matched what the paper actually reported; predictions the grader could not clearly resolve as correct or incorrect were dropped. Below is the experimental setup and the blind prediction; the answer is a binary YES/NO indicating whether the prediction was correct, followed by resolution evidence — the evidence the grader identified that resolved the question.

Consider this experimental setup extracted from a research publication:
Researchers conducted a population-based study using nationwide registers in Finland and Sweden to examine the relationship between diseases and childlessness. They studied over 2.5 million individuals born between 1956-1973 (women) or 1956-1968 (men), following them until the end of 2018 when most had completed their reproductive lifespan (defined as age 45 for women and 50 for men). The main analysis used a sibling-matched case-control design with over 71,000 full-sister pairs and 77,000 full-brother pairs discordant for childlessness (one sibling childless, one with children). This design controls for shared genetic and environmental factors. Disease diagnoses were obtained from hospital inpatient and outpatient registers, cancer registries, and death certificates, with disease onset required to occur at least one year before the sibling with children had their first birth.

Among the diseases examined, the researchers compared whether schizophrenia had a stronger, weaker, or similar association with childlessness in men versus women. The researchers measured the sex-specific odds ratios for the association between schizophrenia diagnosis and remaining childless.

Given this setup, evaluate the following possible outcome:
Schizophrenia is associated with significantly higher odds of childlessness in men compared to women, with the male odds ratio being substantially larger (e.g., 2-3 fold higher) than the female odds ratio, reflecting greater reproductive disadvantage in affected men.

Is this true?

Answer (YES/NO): NO